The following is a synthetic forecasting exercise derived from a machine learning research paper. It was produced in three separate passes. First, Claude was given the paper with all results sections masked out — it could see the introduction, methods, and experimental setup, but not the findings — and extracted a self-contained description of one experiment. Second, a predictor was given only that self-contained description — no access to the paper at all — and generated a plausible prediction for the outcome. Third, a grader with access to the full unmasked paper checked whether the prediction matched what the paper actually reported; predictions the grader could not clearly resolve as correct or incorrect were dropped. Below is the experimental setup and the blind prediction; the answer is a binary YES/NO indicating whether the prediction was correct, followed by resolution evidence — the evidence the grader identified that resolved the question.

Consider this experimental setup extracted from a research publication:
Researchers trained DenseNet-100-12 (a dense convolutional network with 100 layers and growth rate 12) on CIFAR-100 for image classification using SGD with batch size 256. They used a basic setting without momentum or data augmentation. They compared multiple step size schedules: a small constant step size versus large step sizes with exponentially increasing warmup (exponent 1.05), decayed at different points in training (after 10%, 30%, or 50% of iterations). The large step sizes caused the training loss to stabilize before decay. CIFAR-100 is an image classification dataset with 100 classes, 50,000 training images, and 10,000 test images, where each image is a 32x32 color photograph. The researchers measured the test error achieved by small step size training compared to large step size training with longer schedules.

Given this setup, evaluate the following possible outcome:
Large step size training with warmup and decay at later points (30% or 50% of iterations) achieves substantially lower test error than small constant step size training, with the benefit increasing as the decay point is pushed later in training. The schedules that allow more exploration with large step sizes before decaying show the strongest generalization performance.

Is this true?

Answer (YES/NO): YES